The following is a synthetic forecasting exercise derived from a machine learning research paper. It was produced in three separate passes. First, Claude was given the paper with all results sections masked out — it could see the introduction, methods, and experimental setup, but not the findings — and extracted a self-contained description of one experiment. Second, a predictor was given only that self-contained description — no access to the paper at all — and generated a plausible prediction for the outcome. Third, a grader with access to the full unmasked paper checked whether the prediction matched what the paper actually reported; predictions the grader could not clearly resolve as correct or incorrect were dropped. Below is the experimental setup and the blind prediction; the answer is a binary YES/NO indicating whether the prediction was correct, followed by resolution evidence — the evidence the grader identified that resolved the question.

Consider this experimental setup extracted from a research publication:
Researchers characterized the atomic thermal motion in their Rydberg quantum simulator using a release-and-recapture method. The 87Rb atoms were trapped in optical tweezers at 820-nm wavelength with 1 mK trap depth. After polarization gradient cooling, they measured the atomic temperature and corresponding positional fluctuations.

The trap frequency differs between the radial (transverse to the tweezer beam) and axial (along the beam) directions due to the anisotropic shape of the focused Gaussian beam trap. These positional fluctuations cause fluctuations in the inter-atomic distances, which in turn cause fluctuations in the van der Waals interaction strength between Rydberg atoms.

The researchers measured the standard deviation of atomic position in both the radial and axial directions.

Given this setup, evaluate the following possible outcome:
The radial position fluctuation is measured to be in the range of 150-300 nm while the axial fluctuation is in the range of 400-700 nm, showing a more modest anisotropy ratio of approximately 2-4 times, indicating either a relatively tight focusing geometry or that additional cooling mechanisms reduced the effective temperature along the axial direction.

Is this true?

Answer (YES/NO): NO